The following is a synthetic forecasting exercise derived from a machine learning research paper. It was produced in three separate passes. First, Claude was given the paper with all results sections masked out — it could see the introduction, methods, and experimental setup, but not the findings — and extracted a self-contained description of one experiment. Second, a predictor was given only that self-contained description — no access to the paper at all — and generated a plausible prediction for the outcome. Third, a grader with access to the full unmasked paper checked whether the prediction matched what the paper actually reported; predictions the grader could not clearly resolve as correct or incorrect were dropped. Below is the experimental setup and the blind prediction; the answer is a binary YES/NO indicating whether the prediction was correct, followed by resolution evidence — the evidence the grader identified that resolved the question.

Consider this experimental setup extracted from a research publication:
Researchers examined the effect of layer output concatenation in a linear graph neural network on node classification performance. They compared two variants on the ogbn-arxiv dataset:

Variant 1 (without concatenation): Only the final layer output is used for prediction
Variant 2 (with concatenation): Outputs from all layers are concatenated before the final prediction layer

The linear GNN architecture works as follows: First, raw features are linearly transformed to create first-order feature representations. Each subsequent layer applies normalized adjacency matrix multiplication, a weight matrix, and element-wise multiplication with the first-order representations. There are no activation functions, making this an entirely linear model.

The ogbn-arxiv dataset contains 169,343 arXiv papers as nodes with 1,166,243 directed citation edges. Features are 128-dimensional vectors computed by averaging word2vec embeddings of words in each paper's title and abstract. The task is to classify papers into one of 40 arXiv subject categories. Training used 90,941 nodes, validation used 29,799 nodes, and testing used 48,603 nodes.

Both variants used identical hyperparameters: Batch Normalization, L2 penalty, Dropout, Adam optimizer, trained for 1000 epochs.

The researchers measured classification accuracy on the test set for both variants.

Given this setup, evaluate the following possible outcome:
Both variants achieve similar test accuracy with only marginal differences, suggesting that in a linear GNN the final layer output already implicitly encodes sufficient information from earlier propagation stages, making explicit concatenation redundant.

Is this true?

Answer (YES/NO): NO